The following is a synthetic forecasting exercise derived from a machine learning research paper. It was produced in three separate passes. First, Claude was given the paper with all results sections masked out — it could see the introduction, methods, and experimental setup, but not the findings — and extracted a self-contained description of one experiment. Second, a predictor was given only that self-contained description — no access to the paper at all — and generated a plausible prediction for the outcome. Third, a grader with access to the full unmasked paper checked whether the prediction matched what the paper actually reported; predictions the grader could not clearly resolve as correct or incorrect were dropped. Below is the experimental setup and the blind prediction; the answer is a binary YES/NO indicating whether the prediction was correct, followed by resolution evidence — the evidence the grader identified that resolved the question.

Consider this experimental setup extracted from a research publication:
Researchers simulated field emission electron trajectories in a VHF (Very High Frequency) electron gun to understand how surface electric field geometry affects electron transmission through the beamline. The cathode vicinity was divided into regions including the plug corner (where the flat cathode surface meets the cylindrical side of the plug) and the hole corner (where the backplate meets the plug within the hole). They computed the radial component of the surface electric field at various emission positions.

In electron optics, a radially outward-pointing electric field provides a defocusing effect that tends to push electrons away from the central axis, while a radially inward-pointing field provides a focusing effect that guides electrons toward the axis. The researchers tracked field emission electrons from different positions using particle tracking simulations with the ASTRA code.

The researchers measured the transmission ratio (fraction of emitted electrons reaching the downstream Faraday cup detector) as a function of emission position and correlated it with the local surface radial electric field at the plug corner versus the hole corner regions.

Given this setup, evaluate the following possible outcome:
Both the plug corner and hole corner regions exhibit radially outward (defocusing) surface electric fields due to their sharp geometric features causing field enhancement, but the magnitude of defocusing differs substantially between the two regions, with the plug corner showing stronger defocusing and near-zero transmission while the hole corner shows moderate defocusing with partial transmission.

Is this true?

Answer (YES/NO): NO